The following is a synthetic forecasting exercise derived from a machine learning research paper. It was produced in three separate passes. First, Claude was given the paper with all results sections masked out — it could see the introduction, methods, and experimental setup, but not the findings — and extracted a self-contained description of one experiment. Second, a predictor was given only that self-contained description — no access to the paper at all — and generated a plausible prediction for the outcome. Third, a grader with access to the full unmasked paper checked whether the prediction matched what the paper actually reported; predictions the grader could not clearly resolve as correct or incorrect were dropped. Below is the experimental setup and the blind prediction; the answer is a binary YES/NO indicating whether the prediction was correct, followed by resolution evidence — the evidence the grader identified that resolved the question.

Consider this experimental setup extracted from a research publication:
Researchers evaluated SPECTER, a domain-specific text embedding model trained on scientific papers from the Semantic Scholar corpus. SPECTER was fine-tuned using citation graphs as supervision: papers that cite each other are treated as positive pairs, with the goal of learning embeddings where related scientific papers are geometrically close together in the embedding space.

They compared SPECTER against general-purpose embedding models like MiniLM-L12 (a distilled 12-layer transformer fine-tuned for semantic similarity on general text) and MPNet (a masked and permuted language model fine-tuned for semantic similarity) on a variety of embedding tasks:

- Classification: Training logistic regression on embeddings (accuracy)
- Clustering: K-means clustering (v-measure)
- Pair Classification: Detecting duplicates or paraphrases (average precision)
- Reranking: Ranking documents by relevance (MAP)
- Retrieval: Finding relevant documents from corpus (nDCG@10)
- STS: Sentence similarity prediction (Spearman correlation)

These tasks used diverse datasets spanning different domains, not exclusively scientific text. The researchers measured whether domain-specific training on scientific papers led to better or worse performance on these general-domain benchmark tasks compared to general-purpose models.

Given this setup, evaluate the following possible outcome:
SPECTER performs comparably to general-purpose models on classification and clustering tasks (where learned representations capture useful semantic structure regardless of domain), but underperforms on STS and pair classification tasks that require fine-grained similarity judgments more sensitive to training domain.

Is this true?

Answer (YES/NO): NO